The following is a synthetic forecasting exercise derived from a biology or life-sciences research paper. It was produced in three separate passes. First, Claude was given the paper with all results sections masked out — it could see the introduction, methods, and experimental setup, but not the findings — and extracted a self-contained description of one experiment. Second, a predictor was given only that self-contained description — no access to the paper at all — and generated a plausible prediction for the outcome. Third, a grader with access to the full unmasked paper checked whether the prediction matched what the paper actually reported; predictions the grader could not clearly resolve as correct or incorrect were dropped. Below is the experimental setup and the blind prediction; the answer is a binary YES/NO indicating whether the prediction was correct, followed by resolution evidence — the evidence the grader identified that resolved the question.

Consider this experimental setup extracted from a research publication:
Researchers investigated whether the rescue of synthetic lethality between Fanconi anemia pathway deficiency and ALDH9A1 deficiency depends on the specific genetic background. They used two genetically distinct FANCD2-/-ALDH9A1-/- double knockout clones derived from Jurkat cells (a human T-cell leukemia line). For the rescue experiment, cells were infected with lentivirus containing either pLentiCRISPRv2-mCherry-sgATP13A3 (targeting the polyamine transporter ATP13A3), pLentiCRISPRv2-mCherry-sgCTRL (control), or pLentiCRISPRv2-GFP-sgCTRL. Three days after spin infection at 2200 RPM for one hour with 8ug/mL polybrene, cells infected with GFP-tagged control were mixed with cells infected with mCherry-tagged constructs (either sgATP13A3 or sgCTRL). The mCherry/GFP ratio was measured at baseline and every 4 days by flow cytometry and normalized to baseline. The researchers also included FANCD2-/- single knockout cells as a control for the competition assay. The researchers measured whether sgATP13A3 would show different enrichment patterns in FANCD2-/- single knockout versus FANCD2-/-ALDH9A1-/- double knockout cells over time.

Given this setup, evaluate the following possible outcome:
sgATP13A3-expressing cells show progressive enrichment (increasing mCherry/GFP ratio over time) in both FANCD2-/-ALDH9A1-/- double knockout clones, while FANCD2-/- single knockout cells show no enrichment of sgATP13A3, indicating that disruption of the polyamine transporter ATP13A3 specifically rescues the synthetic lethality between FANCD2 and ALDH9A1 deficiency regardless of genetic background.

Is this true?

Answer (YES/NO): YES